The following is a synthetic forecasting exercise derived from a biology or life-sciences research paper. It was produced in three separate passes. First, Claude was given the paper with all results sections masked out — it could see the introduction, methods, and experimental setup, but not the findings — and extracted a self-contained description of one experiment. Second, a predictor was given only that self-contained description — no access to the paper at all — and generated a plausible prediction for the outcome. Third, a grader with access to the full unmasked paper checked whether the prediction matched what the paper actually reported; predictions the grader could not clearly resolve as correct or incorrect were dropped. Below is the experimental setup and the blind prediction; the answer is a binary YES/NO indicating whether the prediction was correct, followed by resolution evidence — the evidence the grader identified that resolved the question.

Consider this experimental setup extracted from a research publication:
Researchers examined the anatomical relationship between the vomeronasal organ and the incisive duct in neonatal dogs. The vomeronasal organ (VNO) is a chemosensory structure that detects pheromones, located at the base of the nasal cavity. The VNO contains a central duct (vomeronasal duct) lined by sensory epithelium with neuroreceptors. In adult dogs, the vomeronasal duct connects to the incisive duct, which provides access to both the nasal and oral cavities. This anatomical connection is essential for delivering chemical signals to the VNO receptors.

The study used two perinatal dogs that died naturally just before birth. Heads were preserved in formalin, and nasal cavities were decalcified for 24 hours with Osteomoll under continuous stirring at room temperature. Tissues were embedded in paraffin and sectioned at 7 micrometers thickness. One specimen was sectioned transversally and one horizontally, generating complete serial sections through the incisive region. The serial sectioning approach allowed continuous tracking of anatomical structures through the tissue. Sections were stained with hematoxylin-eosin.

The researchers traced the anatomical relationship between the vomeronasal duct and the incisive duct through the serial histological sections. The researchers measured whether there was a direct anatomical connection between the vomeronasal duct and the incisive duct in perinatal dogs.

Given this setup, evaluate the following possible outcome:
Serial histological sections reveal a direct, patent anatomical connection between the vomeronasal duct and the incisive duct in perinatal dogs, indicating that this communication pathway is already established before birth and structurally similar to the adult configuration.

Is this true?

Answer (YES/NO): YES